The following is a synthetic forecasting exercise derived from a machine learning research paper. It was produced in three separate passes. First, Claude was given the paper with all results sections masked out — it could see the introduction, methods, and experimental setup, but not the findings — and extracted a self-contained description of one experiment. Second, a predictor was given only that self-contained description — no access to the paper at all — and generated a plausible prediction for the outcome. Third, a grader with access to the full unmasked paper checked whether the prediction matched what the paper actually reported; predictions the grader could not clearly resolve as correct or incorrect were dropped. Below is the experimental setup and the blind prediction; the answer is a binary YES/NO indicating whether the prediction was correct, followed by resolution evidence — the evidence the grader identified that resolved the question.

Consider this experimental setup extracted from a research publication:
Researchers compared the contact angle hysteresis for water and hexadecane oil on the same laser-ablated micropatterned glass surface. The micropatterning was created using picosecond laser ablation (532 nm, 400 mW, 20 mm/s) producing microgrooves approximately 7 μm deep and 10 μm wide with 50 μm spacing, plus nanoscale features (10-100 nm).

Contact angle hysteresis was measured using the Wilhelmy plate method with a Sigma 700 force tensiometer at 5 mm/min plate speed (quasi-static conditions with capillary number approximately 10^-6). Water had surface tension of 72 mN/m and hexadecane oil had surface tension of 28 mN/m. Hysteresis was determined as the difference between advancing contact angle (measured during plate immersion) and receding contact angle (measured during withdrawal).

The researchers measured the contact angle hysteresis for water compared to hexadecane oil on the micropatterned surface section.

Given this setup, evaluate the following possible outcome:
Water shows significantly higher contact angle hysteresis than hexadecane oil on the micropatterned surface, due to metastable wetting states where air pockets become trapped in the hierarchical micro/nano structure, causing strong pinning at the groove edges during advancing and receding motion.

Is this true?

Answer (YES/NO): NO